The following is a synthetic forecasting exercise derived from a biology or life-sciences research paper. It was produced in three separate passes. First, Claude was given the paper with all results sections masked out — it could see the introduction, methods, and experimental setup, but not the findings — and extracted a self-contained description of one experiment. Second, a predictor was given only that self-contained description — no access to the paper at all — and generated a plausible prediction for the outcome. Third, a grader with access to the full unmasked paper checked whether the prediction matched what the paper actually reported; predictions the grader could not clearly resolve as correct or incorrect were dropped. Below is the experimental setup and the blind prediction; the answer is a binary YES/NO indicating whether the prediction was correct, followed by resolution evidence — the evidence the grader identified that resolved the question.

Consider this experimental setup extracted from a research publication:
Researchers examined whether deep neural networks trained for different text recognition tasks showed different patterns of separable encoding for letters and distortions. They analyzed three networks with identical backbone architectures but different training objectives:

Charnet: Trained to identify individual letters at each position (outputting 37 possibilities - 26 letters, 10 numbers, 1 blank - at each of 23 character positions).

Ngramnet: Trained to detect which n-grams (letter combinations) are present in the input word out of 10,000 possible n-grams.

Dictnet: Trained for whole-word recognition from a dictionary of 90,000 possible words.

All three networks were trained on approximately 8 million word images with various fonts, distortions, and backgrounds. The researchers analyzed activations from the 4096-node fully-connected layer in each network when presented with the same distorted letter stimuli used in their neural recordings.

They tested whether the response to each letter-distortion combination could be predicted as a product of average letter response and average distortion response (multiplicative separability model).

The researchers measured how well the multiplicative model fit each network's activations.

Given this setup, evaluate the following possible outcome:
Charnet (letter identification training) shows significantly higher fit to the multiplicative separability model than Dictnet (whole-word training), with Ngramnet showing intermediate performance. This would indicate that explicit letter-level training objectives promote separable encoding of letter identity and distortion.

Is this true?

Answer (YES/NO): NO